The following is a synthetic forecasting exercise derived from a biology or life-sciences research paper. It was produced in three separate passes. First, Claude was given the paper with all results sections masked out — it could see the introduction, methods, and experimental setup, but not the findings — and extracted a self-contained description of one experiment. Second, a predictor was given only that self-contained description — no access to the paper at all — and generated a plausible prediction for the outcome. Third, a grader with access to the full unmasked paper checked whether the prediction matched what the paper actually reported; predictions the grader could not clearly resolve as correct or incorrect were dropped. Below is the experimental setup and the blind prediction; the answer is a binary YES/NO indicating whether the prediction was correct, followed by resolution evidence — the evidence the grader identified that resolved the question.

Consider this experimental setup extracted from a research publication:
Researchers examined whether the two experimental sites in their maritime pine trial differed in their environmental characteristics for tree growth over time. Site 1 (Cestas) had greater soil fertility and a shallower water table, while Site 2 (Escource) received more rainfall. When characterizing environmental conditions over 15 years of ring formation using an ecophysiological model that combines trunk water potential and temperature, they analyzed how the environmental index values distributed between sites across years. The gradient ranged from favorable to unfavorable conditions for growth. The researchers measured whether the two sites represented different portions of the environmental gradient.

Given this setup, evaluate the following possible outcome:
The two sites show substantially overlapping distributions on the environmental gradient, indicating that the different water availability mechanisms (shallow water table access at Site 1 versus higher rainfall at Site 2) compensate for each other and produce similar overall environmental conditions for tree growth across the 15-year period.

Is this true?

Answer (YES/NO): NO